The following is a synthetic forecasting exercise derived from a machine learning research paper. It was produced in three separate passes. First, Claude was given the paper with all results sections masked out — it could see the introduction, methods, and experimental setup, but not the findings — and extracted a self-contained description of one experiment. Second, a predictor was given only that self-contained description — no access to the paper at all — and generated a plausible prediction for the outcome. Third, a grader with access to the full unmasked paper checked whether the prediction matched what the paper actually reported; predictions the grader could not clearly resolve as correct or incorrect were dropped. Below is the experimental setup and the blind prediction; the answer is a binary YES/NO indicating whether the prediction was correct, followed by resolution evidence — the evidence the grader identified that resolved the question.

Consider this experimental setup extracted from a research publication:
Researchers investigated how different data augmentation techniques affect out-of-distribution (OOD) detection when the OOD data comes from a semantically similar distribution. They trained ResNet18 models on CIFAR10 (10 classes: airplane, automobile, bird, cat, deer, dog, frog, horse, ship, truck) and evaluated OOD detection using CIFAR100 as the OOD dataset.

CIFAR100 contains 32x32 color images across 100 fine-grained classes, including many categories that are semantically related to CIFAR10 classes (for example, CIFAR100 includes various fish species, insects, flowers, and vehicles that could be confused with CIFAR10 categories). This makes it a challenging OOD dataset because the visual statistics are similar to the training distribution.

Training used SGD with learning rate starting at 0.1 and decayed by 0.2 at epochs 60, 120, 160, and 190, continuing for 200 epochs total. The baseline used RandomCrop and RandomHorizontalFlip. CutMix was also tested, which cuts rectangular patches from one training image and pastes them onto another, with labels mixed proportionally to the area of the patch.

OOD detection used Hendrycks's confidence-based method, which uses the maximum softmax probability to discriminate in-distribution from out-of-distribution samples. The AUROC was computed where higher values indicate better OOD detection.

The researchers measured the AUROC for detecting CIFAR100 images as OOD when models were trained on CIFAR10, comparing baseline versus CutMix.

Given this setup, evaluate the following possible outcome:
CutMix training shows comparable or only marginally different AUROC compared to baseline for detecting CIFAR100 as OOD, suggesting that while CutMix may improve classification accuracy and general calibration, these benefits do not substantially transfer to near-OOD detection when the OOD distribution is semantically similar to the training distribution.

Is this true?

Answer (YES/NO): YES